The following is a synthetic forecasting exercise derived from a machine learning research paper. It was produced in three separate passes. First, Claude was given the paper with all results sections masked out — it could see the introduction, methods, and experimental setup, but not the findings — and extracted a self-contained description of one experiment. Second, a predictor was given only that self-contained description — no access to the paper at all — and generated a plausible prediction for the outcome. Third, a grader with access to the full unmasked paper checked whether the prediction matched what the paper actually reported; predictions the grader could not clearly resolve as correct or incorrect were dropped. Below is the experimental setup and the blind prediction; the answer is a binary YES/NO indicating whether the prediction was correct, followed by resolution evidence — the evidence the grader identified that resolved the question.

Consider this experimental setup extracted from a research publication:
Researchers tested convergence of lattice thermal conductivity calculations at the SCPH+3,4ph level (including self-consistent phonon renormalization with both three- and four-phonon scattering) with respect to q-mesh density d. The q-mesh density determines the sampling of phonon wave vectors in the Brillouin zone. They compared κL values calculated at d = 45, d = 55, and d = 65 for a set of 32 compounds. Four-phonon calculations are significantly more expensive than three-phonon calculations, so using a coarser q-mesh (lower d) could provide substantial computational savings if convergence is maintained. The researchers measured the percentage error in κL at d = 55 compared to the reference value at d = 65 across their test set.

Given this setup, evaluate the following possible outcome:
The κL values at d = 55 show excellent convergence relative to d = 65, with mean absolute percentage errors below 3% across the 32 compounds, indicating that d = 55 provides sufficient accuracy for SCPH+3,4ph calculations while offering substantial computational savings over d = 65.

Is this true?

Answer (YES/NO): YES